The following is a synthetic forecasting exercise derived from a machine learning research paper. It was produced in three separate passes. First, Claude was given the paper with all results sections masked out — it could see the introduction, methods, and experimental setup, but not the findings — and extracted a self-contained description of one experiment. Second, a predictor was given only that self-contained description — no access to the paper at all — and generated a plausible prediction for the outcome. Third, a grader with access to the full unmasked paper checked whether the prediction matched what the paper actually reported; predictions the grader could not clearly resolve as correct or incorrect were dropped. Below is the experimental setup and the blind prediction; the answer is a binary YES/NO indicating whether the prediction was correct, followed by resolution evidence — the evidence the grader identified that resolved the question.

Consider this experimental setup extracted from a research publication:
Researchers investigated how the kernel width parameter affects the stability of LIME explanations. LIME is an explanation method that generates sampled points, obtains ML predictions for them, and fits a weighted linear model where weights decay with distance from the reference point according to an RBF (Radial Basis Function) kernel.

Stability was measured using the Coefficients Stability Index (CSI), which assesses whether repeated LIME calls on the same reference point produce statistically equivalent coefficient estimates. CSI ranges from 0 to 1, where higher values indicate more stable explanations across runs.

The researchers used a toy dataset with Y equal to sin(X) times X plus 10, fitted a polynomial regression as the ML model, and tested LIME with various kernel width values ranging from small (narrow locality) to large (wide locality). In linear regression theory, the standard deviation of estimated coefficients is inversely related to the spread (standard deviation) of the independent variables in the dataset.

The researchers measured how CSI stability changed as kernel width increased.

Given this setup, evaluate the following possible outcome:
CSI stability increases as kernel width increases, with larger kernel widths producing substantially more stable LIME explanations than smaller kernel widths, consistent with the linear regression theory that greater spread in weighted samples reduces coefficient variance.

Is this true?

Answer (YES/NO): YES